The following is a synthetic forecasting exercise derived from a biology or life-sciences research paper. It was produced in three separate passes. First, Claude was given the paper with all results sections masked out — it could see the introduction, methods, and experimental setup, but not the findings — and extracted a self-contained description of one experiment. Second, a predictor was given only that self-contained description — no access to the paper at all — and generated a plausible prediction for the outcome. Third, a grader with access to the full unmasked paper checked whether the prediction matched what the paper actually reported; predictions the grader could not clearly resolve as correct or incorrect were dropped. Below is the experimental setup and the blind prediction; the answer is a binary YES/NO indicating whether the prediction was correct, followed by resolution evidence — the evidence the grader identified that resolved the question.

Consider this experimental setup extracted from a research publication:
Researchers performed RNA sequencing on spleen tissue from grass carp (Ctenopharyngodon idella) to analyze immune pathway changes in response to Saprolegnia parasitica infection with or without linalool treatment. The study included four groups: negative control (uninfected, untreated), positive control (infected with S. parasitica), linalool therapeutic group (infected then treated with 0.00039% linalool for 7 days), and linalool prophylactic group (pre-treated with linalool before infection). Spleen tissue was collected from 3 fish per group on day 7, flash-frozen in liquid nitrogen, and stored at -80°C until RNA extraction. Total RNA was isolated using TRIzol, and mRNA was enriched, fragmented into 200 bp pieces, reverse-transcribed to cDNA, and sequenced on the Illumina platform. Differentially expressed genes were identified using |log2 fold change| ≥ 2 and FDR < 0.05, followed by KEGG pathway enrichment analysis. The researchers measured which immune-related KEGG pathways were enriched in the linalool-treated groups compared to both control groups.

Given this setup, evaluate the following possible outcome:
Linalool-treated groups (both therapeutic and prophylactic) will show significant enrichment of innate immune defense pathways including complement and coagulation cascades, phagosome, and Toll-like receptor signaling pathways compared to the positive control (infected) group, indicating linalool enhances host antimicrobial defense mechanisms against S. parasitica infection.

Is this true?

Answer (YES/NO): NO